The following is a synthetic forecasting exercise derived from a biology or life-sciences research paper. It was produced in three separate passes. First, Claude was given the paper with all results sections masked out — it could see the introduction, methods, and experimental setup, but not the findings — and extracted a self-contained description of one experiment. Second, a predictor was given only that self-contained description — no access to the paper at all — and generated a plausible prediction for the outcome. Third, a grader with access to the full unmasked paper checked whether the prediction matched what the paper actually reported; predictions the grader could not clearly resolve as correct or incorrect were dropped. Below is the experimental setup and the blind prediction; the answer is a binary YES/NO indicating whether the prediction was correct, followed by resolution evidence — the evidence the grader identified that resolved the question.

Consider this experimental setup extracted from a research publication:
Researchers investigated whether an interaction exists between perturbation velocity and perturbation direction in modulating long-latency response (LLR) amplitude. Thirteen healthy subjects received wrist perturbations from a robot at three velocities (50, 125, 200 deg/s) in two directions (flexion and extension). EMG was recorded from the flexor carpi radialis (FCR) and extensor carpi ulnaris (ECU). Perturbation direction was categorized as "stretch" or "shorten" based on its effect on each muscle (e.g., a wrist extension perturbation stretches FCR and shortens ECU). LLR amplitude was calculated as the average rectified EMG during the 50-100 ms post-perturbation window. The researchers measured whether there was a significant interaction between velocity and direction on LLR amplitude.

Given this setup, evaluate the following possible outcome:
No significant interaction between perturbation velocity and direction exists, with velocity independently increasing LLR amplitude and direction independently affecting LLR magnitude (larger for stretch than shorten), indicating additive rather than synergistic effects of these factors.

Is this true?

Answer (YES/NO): NO